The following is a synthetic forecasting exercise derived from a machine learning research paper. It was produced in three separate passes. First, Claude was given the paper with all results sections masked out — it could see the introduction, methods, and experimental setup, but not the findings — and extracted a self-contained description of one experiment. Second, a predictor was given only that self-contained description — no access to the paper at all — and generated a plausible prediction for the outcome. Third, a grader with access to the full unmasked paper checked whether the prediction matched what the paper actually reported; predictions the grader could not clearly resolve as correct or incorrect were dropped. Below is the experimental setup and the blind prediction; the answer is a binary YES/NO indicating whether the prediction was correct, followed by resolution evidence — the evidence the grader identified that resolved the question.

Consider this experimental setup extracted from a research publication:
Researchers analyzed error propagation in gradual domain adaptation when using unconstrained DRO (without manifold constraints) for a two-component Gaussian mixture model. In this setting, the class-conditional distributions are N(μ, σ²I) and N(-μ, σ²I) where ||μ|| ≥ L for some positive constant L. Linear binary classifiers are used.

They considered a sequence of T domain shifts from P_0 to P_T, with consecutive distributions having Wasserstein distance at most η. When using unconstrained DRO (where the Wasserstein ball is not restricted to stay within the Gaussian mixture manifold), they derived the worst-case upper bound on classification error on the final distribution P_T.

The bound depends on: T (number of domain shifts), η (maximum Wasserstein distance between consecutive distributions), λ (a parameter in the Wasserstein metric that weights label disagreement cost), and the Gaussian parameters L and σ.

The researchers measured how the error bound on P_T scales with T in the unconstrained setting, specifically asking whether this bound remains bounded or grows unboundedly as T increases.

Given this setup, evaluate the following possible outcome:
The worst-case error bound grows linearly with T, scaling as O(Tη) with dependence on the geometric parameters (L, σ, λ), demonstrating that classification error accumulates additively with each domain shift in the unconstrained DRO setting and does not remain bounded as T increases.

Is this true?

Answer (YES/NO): NO